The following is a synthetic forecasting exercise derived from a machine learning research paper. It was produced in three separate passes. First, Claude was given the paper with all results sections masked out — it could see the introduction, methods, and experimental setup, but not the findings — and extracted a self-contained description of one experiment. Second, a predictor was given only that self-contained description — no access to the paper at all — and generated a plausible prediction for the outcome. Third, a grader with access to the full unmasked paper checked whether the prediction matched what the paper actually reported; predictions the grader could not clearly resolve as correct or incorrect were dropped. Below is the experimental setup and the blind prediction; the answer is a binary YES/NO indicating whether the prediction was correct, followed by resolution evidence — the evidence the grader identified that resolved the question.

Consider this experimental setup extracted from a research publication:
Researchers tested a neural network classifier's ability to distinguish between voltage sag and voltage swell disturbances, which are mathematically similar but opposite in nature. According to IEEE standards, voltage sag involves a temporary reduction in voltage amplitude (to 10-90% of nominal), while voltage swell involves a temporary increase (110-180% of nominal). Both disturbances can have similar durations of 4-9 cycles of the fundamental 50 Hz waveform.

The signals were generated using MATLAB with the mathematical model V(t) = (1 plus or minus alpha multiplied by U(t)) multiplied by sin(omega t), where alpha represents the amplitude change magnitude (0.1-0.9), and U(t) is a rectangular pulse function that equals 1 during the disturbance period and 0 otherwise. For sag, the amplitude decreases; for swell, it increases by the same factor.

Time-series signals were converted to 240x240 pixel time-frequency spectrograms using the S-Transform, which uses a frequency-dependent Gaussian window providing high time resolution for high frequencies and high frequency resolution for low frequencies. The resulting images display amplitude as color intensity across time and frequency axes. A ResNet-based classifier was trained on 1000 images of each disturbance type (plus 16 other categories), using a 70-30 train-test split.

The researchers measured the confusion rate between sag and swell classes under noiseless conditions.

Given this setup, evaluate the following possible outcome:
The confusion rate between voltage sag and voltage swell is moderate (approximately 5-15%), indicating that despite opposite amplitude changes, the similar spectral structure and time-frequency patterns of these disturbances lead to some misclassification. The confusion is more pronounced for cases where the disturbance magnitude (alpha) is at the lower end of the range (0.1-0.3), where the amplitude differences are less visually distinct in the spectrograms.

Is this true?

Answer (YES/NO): NO